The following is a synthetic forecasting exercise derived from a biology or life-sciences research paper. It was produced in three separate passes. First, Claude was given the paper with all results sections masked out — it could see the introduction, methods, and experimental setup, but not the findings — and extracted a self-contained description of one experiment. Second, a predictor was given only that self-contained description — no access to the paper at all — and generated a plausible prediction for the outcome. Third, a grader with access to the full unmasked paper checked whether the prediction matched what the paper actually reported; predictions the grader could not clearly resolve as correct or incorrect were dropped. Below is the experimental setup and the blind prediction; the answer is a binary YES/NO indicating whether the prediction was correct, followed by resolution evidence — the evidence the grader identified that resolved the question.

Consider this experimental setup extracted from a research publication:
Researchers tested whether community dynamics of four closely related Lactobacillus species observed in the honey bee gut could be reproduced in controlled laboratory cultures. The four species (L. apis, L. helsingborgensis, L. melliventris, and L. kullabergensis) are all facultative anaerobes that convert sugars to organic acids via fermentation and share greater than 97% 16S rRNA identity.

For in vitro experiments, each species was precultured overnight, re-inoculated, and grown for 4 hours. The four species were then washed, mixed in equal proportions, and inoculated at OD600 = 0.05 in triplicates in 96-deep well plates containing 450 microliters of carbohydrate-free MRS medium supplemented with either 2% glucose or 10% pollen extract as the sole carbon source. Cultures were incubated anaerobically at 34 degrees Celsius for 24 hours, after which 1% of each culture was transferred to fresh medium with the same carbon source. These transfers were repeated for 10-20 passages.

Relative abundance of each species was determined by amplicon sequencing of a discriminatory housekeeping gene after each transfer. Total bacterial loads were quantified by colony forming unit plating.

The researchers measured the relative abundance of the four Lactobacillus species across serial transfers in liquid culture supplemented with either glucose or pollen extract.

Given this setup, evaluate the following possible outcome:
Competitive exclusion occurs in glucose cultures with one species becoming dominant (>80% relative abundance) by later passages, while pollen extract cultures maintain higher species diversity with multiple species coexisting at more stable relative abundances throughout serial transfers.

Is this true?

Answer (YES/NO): YES